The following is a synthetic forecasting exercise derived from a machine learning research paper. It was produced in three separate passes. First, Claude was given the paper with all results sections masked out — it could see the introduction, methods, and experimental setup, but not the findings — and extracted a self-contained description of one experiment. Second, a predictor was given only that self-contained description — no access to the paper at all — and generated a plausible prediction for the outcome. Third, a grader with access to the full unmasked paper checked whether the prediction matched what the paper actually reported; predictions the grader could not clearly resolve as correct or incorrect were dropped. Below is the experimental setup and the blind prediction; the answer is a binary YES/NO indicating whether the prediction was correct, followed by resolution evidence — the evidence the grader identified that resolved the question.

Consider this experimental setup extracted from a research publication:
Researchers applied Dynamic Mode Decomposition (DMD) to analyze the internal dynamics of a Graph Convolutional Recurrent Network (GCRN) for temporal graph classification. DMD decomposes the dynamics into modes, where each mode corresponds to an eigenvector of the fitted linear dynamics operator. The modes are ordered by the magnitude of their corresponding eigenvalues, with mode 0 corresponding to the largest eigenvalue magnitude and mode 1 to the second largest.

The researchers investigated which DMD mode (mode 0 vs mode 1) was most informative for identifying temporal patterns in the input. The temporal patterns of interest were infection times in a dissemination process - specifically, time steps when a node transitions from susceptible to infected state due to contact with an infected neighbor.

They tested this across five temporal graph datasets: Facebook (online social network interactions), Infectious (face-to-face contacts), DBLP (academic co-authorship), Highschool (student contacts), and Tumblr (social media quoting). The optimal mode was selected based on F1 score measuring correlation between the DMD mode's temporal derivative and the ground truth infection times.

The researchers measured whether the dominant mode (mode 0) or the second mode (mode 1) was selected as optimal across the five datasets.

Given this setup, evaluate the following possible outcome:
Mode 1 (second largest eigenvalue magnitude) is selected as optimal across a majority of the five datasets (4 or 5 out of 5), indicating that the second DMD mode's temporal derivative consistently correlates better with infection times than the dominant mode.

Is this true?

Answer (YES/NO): NO